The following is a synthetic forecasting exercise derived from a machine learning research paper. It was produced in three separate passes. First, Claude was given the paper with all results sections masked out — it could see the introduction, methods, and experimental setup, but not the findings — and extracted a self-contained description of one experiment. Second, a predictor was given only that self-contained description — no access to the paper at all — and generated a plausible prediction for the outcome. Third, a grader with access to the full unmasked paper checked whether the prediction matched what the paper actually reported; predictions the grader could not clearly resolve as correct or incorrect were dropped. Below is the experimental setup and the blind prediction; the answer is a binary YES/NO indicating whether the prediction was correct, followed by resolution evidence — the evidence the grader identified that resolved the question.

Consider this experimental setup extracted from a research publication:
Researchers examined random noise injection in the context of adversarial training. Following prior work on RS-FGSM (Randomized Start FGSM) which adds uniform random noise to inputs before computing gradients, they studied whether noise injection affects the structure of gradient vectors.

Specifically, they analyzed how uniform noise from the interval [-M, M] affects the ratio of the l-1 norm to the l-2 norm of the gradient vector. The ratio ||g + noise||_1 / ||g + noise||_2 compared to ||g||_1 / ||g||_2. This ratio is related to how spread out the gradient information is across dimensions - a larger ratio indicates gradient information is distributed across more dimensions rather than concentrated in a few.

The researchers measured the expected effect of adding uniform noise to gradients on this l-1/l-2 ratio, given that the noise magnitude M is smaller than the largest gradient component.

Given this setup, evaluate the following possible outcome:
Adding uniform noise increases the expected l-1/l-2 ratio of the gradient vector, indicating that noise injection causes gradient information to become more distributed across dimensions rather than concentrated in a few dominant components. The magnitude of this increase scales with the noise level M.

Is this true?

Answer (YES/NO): NO